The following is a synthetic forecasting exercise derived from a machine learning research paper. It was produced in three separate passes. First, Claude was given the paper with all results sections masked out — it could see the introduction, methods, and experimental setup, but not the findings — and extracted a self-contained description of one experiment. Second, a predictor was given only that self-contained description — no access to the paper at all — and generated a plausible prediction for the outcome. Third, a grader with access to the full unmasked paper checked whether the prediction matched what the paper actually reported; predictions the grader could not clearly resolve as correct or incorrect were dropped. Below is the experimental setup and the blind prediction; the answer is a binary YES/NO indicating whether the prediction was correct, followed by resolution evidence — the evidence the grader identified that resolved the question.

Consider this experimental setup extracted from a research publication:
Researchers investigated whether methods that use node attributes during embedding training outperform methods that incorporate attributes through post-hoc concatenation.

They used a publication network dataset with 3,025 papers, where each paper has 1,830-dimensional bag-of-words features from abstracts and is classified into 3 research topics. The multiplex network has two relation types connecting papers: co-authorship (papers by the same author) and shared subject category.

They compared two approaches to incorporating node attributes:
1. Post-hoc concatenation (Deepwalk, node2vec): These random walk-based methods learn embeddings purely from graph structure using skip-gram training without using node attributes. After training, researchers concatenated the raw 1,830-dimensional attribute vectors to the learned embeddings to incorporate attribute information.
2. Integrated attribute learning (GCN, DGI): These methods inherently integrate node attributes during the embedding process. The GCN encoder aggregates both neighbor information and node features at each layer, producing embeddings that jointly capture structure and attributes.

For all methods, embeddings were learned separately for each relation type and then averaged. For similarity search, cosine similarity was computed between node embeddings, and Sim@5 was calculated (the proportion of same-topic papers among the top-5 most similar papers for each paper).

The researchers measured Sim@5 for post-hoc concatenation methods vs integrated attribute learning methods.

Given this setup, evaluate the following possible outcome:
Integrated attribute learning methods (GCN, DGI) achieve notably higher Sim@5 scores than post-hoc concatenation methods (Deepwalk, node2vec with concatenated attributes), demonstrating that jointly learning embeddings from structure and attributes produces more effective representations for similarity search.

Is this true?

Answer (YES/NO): YES